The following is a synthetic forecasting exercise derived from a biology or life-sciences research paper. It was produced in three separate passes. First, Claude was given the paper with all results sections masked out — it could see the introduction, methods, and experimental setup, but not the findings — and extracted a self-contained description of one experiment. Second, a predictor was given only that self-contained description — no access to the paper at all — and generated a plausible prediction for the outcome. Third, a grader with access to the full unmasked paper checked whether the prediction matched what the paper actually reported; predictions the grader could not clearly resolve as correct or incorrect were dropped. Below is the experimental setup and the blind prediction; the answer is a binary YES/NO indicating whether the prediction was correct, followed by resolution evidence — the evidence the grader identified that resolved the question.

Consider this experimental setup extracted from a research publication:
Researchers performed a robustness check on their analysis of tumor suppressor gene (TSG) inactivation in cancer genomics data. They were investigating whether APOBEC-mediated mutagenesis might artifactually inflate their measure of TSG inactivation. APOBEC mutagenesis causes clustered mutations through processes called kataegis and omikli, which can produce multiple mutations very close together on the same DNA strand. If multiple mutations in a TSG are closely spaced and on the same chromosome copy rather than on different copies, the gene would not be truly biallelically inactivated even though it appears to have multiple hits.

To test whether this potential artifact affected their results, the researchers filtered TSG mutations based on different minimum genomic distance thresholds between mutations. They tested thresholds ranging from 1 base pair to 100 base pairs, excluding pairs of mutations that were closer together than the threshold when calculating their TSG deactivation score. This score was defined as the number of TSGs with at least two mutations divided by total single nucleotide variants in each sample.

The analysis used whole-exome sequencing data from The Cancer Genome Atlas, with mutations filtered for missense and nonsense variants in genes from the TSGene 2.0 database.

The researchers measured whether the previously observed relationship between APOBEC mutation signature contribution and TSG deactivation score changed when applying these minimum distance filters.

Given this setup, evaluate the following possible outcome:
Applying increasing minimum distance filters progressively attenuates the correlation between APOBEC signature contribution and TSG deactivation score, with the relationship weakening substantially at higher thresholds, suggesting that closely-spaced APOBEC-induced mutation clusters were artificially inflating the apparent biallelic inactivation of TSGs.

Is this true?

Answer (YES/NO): NO